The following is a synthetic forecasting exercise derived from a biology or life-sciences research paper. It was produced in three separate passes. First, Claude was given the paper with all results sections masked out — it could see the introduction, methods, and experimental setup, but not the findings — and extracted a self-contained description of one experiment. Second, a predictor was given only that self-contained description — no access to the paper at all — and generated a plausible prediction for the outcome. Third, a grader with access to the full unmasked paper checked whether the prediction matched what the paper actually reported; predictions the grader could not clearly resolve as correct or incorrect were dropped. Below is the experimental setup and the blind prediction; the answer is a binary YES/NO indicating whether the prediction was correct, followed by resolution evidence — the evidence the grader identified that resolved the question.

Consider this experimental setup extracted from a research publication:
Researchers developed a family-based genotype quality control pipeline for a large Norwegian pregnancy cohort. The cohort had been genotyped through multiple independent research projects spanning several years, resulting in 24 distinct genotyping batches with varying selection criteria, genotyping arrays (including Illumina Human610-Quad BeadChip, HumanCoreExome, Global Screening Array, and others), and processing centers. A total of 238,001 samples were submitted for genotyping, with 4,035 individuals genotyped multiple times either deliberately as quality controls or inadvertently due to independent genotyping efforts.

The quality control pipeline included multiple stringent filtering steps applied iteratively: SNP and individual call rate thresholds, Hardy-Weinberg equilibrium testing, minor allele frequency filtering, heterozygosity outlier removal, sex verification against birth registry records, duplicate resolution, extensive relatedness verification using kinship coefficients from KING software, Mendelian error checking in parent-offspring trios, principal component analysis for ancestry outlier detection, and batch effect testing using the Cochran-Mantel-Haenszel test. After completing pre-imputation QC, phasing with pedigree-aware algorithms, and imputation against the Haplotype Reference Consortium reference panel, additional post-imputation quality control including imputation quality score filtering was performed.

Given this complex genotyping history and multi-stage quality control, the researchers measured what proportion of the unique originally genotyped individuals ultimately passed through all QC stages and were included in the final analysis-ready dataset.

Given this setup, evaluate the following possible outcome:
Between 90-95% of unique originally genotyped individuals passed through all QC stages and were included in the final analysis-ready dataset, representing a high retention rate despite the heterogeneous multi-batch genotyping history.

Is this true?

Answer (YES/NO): YES